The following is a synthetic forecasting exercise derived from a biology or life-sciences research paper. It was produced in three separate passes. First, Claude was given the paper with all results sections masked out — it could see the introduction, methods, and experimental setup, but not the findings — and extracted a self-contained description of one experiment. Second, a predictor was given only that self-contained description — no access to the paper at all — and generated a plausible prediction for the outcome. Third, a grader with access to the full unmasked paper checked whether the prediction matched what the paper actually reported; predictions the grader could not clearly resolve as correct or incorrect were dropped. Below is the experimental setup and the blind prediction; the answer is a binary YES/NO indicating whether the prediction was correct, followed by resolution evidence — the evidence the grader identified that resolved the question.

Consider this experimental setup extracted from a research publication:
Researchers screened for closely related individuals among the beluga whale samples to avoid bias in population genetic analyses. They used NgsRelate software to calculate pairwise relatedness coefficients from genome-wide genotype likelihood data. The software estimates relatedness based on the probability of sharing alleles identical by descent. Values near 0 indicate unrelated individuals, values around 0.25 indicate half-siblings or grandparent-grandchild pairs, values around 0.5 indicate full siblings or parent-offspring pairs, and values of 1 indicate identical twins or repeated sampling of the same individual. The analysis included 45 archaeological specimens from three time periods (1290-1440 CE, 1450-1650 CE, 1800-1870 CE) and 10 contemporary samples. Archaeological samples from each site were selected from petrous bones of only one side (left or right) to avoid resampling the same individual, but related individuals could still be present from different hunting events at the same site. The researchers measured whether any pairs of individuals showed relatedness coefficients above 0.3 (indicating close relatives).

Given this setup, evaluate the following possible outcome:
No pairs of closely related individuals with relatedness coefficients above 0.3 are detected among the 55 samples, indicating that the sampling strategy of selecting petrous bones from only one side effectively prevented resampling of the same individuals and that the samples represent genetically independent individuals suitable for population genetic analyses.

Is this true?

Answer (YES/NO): NO